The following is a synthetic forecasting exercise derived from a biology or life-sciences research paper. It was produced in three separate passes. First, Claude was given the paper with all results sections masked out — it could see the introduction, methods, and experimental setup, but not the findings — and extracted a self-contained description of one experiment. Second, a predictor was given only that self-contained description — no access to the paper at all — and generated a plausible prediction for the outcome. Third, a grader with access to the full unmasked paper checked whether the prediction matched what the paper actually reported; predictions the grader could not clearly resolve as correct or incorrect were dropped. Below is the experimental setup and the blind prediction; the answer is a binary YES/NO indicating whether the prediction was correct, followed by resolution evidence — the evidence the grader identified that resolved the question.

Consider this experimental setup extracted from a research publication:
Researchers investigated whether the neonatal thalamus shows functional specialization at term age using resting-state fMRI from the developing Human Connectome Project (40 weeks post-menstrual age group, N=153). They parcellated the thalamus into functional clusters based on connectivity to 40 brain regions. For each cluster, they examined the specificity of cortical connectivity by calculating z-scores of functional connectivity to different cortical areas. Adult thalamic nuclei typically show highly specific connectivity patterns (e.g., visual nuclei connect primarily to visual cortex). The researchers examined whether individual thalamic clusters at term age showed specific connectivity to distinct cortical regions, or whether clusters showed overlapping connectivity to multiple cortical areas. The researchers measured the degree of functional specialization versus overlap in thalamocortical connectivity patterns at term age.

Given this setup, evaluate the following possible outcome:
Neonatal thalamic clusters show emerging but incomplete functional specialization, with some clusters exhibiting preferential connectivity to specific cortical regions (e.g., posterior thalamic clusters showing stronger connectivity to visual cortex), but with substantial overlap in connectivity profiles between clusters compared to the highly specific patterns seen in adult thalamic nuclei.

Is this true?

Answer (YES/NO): YES